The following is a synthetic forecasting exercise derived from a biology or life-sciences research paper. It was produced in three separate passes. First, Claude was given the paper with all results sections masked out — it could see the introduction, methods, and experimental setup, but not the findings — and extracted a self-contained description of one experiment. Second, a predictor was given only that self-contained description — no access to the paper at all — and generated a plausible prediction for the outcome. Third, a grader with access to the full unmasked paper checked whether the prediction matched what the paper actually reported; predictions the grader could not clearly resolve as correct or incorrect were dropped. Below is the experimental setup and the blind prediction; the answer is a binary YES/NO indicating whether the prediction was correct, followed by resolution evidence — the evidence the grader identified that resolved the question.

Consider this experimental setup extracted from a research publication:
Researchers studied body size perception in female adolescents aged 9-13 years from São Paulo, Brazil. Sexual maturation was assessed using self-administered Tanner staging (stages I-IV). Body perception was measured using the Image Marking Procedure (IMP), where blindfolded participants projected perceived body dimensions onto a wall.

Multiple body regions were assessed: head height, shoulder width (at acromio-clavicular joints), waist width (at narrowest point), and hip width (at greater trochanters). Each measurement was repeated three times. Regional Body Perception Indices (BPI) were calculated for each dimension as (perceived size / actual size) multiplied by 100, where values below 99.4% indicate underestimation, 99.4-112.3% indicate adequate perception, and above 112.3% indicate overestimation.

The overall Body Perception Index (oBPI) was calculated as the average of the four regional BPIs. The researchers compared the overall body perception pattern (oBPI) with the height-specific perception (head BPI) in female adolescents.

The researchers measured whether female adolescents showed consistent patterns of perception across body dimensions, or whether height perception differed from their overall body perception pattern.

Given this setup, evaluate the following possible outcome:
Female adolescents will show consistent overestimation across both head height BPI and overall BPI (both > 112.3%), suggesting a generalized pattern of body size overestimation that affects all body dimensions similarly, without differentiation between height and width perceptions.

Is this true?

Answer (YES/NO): NO